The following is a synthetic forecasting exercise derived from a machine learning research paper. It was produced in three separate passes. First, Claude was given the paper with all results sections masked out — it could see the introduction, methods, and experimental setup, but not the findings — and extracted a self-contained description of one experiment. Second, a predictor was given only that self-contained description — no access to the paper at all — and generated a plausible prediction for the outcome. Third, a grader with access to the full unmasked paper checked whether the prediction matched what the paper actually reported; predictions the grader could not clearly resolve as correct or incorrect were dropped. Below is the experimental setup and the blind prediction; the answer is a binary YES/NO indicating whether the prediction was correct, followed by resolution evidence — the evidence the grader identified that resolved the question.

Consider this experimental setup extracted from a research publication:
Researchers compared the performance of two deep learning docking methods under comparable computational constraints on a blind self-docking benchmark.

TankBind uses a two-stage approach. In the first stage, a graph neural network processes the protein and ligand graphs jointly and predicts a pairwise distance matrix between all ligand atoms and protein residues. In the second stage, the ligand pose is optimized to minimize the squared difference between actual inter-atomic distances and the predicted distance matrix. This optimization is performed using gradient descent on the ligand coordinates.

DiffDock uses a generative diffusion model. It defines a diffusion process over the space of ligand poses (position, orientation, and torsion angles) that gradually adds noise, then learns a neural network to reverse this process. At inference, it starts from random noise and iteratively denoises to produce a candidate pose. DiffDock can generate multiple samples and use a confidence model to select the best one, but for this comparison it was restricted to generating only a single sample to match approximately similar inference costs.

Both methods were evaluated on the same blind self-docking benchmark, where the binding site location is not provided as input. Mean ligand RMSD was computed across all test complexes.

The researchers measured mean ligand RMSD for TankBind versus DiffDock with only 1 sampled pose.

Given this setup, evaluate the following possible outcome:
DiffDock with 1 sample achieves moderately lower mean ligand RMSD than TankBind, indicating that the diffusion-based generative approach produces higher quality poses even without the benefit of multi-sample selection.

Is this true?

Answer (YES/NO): NO